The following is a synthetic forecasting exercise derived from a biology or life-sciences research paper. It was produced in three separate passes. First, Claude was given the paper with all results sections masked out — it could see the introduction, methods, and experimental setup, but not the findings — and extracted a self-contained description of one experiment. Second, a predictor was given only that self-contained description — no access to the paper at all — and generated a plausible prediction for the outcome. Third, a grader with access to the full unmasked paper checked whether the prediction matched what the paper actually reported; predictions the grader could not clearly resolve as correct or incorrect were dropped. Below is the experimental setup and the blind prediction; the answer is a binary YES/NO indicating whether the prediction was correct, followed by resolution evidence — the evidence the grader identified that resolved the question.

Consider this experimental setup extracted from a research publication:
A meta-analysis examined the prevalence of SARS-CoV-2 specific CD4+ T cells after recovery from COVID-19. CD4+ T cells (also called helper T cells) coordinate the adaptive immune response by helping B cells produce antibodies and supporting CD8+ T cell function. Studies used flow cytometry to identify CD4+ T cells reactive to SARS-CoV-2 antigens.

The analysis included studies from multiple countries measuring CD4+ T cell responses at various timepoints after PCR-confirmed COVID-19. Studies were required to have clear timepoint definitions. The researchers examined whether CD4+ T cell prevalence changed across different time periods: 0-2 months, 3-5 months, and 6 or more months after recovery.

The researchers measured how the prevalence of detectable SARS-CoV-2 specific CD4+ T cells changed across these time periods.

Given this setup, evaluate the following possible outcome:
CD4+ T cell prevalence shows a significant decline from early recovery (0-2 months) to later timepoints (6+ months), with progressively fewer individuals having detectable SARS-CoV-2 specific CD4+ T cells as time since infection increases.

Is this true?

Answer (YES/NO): NO